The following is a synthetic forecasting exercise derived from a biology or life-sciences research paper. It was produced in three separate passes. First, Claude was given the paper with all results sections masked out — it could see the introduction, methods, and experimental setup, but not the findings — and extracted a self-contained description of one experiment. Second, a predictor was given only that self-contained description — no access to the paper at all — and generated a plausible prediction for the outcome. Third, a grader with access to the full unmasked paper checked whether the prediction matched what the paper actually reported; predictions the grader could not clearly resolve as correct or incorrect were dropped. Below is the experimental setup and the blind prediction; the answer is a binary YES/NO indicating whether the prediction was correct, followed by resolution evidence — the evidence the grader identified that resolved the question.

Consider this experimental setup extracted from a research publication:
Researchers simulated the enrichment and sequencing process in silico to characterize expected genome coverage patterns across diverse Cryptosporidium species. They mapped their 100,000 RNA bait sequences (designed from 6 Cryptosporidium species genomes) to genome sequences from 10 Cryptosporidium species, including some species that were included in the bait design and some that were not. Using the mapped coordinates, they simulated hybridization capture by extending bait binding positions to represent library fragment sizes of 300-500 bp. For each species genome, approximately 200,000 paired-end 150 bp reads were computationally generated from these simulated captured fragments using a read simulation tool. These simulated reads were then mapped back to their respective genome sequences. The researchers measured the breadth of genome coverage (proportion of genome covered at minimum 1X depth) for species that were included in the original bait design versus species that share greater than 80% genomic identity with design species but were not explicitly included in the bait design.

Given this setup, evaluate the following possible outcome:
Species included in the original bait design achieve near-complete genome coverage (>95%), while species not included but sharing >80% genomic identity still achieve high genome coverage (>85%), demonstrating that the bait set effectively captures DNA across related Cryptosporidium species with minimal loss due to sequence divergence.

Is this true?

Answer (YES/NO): NO